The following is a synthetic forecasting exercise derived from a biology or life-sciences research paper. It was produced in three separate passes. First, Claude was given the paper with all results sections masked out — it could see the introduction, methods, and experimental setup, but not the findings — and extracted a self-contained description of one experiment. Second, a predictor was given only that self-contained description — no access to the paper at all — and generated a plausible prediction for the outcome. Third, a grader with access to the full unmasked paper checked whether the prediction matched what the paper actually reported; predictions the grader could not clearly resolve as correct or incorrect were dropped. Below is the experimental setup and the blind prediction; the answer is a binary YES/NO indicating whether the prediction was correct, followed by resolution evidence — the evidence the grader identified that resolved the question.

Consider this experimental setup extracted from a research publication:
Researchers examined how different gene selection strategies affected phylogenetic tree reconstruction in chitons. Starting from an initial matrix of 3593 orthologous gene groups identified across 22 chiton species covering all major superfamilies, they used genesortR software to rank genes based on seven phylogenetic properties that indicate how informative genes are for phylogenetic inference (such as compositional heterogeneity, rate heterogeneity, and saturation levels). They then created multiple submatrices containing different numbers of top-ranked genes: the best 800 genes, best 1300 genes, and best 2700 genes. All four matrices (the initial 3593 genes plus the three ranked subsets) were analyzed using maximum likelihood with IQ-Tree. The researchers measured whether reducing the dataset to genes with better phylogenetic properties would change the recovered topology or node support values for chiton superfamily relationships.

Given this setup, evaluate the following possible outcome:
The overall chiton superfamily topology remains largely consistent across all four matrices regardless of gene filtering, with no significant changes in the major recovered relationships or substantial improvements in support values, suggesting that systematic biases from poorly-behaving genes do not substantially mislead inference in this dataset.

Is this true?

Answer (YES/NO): NO